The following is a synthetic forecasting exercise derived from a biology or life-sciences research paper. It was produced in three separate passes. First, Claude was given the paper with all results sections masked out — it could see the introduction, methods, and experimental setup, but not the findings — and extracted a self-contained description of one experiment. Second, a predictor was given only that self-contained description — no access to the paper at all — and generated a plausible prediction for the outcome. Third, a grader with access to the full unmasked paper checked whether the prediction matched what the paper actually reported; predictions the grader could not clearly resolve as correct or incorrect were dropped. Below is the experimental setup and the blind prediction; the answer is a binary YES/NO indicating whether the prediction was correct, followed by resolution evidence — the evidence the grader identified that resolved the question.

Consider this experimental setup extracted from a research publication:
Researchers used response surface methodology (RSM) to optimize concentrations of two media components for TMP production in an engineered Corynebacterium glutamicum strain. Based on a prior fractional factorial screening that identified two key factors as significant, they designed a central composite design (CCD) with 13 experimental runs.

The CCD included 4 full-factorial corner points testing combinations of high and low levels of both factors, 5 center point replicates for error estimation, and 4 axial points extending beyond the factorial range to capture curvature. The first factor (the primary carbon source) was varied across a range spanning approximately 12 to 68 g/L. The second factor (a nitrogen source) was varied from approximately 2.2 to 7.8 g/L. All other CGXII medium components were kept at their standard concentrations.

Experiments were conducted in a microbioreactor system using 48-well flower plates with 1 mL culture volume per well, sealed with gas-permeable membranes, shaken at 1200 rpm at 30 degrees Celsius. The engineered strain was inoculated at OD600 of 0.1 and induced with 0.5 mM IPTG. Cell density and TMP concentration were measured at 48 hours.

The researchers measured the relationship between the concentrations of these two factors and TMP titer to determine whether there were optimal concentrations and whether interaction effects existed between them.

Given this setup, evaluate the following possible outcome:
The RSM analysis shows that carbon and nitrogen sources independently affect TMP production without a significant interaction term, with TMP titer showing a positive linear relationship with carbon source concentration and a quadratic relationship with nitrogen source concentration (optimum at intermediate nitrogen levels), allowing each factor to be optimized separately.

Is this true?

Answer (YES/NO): NO